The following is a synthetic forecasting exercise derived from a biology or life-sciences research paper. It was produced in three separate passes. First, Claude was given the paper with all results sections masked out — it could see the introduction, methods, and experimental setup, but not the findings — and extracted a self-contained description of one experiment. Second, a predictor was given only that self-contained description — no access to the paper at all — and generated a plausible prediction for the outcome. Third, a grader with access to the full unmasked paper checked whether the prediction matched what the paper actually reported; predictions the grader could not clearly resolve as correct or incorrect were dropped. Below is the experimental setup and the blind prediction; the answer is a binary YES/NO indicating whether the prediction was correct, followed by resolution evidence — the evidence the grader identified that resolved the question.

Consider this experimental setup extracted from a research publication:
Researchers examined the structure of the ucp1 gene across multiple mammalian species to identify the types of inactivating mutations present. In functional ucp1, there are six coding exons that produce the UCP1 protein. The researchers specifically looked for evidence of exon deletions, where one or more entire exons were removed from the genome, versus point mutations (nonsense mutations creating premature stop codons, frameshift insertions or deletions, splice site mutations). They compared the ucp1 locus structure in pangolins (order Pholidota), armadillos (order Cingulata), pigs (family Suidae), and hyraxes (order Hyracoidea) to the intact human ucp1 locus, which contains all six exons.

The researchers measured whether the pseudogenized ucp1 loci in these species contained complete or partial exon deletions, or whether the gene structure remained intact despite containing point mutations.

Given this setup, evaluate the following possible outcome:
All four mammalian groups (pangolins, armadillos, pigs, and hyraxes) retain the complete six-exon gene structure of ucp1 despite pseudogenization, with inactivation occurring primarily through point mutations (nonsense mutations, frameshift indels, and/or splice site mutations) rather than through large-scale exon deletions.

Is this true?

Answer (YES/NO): NO